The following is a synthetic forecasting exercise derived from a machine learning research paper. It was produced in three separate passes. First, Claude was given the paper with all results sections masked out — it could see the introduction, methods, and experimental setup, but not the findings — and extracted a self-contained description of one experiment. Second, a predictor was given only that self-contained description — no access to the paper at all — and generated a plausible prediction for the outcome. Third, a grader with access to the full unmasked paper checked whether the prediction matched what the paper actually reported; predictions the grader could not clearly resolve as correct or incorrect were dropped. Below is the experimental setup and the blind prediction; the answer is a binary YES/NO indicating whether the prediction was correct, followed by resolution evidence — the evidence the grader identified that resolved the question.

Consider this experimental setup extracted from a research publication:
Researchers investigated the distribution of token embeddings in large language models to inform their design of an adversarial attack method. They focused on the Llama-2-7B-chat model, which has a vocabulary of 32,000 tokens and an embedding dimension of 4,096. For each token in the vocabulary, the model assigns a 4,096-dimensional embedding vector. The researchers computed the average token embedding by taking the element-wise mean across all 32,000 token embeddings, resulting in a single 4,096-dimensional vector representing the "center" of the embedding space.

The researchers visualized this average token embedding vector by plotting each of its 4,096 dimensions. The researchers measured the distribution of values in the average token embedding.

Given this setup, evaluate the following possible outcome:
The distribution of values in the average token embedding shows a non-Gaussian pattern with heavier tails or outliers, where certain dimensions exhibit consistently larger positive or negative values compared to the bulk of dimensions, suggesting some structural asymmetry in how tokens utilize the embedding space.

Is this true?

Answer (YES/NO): NO